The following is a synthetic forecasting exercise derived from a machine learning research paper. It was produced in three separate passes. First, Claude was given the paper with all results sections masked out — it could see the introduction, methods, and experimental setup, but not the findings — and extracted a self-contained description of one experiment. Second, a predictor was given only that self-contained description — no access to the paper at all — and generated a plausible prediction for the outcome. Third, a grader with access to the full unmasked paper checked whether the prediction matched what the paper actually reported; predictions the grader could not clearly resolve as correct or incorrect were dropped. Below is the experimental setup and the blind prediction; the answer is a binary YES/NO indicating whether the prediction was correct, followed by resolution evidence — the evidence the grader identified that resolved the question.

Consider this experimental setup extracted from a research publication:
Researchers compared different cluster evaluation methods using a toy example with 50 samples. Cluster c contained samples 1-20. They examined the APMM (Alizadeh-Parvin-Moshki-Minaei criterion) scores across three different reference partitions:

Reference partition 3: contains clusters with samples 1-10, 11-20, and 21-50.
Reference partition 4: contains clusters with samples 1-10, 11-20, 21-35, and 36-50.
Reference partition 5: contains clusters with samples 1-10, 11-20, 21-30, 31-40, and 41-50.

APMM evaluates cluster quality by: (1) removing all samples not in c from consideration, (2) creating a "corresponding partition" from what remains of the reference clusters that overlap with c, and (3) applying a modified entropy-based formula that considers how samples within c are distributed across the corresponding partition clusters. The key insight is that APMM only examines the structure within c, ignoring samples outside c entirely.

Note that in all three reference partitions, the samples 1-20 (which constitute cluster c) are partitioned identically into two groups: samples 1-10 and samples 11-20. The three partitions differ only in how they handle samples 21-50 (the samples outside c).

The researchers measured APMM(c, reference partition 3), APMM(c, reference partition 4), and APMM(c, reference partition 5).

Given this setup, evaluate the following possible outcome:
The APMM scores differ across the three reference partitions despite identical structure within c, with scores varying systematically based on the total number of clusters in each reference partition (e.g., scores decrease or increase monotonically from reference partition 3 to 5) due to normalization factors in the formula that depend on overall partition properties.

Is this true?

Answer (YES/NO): NO